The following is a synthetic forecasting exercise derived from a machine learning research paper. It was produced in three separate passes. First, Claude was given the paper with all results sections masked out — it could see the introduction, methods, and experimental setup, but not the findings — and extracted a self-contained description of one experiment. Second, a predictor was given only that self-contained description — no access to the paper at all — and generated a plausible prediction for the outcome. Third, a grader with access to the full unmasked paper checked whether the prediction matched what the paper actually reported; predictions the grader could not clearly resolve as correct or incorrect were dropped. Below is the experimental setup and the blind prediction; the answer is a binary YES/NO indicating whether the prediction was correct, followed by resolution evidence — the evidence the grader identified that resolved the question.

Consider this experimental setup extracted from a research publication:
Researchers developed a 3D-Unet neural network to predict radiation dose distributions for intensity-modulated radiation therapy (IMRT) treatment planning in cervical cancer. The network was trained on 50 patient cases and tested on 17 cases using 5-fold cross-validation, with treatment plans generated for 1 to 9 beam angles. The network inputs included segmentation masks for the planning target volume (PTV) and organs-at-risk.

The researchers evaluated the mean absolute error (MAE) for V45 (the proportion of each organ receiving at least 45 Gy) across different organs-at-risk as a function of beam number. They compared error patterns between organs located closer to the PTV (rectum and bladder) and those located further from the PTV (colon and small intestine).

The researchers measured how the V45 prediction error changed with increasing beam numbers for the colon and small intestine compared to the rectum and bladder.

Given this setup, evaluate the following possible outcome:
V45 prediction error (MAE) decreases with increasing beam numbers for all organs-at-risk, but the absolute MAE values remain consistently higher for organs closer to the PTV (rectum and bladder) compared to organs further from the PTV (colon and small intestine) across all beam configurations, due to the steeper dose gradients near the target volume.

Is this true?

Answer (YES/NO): NO